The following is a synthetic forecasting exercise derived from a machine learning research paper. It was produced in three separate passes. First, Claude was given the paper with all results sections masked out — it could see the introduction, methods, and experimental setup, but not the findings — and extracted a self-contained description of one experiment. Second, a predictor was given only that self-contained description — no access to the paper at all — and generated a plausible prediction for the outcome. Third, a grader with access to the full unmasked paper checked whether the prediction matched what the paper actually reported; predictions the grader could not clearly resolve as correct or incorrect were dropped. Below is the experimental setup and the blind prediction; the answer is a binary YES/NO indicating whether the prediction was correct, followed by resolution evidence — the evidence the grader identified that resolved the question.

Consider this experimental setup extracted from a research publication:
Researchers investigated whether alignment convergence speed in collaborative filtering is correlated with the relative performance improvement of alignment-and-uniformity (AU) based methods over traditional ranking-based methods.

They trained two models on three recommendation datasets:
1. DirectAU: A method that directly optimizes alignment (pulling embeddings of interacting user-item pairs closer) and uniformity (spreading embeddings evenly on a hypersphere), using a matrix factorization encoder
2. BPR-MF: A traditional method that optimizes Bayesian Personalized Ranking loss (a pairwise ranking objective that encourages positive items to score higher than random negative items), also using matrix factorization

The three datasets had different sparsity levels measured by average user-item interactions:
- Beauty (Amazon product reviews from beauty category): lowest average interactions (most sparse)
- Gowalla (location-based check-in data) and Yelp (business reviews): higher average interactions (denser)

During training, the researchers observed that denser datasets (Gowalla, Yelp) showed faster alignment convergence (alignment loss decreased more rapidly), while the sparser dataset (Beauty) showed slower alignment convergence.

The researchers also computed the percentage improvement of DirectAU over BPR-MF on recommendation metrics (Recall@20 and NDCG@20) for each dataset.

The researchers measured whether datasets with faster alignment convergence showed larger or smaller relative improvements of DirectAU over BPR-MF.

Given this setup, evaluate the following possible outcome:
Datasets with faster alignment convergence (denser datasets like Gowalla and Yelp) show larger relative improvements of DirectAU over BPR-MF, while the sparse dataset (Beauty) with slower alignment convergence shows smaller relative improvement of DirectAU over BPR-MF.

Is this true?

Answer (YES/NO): YES